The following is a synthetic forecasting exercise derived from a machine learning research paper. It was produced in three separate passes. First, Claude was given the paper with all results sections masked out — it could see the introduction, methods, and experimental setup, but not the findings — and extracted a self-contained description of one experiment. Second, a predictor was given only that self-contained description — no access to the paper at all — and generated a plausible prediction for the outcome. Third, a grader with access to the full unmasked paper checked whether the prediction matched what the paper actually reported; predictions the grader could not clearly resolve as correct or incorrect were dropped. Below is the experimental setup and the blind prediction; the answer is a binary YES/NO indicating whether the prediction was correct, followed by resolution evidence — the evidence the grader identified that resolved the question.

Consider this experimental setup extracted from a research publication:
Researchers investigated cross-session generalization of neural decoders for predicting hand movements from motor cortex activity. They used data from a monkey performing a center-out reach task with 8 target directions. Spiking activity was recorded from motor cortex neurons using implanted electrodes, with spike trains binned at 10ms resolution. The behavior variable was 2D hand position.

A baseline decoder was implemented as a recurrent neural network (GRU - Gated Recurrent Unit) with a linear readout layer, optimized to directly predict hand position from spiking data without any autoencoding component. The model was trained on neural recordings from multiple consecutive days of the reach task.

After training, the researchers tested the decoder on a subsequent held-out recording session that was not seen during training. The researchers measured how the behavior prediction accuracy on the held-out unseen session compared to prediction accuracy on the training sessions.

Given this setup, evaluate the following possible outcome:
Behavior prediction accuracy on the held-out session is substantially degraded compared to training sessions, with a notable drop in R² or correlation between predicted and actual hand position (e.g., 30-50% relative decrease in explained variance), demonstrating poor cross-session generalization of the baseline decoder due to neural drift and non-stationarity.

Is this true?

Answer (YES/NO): YES